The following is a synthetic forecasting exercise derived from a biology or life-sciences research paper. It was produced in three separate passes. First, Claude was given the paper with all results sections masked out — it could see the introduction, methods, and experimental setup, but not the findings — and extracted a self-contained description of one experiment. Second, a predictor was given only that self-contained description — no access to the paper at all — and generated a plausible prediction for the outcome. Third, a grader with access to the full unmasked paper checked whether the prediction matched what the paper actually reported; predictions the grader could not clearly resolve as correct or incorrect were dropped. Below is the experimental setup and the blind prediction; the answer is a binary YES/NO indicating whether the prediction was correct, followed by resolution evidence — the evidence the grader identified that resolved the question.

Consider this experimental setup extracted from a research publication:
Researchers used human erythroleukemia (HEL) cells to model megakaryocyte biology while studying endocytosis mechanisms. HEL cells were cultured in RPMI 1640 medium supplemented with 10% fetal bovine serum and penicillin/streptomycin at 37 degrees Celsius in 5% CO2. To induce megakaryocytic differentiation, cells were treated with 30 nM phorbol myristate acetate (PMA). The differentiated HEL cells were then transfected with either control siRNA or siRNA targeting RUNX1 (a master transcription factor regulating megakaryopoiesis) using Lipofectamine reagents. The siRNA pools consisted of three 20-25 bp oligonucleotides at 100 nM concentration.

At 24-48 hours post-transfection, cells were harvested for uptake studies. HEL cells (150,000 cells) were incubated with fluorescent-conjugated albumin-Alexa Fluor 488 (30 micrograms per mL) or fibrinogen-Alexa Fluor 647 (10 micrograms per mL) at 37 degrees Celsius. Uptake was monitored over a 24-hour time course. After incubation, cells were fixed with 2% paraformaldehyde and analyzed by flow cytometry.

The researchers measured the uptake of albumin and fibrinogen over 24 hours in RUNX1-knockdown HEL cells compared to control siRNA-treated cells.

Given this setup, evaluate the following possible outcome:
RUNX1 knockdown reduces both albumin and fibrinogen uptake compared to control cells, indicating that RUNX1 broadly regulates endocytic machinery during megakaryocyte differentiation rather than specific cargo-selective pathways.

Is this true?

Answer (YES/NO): NO